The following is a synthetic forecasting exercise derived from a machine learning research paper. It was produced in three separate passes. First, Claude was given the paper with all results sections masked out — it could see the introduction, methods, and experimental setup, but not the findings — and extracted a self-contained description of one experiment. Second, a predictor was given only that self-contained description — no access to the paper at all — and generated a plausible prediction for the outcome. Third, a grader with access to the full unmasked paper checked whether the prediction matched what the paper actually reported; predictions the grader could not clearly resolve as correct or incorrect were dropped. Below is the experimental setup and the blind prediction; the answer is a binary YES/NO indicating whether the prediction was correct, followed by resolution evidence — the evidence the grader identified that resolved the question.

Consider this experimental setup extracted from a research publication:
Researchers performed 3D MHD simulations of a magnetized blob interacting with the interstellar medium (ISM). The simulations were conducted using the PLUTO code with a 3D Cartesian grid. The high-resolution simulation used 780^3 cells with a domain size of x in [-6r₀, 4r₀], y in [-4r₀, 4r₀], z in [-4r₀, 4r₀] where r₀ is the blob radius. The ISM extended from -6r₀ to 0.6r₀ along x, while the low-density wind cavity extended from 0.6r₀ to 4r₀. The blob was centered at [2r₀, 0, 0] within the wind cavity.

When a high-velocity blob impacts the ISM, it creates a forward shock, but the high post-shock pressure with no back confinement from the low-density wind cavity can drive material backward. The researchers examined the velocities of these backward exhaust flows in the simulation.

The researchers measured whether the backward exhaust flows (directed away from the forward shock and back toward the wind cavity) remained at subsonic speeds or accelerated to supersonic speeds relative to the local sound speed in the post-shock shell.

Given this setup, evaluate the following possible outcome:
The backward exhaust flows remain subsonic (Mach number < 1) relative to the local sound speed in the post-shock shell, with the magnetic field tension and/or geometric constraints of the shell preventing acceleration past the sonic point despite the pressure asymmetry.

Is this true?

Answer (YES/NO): NO